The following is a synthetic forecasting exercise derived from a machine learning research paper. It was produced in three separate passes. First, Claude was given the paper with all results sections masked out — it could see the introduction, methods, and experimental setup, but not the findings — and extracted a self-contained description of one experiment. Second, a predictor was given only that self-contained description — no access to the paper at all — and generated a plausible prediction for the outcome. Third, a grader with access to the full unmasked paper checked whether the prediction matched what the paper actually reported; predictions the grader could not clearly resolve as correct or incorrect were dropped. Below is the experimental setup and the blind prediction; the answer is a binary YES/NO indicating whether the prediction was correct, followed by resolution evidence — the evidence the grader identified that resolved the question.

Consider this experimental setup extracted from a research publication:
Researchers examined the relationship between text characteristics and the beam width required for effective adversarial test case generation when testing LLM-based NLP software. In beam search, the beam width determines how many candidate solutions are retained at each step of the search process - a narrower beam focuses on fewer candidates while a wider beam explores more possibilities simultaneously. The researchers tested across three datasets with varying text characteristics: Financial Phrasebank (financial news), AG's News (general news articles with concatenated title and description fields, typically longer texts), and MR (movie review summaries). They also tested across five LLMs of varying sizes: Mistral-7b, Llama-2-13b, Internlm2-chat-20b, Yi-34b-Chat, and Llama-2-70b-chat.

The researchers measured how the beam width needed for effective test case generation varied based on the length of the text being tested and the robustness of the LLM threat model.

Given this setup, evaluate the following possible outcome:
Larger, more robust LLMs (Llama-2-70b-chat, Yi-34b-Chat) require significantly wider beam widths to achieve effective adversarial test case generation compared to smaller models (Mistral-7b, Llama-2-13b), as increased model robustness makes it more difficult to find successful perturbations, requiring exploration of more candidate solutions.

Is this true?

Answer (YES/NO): YES